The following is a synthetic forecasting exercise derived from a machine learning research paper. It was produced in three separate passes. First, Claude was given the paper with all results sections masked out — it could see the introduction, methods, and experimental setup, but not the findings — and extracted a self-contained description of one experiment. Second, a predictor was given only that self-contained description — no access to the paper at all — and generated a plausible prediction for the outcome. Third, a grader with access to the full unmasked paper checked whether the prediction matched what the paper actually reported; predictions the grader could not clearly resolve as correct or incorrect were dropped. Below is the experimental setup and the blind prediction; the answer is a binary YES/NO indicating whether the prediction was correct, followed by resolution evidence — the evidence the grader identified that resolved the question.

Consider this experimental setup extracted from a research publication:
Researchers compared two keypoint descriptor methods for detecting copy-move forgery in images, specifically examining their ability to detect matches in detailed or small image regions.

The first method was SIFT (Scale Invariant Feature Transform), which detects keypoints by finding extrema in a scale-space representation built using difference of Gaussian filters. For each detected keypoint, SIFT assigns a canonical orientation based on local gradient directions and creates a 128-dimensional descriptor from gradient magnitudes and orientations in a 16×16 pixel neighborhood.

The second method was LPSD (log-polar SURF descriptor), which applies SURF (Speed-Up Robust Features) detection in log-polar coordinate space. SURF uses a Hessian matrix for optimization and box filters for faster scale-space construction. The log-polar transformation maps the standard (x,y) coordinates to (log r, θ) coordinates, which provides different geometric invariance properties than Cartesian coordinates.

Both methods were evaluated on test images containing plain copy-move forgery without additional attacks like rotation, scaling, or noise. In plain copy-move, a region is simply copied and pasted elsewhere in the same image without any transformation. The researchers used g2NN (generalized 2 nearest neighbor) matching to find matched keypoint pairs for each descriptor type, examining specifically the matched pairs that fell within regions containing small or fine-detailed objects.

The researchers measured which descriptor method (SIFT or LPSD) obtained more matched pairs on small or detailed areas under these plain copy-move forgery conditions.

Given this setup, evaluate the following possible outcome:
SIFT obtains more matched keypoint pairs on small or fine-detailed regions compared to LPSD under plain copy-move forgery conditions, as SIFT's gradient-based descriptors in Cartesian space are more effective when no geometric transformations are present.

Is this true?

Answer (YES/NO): NO